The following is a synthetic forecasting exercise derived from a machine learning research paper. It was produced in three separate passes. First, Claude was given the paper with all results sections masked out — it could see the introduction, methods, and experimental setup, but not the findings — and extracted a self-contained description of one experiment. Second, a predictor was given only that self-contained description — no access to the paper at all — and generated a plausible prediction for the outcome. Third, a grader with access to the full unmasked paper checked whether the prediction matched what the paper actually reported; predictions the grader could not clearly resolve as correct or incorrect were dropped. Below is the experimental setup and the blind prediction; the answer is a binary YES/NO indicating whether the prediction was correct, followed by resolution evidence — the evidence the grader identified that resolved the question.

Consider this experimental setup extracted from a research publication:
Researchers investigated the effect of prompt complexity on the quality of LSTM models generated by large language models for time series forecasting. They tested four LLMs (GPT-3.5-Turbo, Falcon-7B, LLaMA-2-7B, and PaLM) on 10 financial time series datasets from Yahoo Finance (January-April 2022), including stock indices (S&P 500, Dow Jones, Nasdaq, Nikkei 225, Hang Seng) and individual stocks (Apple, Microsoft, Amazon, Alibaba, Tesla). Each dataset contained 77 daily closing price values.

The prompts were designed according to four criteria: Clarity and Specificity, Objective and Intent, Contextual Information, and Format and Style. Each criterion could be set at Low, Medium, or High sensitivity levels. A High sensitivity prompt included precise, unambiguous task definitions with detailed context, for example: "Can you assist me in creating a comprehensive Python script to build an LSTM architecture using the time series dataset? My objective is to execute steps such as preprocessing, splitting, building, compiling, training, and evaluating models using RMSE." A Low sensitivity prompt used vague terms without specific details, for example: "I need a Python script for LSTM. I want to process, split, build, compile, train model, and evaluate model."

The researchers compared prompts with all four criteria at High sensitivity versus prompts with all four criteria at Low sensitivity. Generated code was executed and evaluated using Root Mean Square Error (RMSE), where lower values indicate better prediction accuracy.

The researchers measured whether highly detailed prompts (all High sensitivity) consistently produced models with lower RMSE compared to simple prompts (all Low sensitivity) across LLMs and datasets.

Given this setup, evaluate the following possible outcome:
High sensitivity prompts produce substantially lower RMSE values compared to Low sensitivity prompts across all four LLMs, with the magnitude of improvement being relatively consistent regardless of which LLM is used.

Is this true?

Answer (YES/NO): NO